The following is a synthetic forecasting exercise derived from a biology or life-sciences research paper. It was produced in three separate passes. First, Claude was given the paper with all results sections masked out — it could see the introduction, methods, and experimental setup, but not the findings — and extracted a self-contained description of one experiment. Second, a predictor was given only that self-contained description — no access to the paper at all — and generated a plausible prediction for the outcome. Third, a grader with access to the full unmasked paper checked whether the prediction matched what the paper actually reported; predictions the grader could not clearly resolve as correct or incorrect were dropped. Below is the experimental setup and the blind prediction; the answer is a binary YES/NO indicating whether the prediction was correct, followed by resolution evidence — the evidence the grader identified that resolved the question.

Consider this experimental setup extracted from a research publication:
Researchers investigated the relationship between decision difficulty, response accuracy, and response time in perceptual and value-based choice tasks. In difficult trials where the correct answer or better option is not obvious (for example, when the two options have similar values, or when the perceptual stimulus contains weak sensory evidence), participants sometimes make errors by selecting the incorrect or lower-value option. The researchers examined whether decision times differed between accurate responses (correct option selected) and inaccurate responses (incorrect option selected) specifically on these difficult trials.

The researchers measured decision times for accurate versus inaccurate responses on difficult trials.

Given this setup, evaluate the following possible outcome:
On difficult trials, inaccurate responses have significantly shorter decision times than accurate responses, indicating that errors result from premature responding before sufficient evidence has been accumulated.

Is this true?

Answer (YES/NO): NO